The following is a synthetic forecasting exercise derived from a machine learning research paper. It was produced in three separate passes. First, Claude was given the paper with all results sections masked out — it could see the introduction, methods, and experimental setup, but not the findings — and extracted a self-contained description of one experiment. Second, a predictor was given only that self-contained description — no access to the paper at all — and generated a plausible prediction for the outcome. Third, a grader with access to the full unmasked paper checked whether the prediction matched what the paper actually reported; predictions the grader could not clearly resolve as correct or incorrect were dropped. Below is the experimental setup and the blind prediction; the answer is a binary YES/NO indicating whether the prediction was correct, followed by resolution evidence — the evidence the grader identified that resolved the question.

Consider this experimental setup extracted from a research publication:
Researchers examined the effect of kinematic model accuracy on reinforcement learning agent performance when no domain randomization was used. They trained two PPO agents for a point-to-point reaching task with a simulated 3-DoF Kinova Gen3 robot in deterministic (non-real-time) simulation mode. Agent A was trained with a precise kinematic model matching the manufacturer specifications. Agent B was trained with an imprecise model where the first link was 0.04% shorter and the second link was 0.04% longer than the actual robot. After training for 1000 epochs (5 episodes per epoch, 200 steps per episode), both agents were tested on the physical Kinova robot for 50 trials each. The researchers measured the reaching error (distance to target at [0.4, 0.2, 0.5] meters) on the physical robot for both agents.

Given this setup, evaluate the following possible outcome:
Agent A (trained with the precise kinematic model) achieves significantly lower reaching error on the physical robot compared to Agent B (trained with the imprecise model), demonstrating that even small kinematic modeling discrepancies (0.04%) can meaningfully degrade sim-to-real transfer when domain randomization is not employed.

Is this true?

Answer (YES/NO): YES